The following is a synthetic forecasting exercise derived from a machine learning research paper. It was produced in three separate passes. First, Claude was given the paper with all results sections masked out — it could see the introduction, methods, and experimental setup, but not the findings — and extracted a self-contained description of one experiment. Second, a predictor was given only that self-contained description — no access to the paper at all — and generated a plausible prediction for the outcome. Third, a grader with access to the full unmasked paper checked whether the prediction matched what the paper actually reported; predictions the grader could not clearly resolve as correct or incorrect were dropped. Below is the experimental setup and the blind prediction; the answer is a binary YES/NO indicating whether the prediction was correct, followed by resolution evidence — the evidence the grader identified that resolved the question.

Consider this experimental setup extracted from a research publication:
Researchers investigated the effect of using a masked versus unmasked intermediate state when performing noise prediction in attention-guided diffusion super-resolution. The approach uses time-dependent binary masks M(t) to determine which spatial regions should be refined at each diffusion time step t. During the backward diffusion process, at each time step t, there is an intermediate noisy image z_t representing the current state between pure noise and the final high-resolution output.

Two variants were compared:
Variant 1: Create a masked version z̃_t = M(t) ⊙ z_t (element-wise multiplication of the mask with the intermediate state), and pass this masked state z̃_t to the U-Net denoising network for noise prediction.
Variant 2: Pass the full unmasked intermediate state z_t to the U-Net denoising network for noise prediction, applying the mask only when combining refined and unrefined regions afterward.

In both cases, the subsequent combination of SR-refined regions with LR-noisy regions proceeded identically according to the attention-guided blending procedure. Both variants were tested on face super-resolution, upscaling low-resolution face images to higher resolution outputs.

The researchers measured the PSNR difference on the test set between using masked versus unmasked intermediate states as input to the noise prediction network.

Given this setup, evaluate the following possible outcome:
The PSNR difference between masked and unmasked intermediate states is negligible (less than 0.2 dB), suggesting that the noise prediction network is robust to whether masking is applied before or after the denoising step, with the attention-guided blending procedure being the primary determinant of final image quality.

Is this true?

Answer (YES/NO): NO